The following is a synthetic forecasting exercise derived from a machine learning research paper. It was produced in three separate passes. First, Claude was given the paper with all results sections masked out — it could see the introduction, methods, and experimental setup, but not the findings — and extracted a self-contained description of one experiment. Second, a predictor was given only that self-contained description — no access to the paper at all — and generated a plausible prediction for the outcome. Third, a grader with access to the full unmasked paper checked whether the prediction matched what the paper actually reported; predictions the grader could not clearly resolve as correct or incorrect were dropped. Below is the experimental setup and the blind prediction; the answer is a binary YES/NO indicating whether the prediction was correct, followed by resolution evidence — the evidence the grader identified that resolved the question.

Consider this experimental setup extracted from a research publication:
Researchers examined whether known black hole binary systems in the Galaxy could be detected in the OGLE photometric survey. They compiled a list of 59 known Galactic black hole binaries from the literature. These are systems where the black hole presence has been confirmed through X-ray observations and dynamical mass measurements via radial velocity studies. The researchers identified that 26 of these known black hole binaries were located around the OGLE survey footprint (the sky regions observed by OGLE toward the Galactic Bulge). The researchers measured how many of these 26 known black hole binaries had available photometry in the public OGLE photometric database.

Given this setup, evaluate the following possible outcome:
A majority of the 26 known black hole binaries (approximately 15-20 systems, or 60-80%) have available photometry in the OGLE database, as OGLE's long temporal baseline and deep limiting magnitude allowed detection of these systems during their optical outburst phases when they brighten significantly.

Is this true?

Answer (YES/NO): NO